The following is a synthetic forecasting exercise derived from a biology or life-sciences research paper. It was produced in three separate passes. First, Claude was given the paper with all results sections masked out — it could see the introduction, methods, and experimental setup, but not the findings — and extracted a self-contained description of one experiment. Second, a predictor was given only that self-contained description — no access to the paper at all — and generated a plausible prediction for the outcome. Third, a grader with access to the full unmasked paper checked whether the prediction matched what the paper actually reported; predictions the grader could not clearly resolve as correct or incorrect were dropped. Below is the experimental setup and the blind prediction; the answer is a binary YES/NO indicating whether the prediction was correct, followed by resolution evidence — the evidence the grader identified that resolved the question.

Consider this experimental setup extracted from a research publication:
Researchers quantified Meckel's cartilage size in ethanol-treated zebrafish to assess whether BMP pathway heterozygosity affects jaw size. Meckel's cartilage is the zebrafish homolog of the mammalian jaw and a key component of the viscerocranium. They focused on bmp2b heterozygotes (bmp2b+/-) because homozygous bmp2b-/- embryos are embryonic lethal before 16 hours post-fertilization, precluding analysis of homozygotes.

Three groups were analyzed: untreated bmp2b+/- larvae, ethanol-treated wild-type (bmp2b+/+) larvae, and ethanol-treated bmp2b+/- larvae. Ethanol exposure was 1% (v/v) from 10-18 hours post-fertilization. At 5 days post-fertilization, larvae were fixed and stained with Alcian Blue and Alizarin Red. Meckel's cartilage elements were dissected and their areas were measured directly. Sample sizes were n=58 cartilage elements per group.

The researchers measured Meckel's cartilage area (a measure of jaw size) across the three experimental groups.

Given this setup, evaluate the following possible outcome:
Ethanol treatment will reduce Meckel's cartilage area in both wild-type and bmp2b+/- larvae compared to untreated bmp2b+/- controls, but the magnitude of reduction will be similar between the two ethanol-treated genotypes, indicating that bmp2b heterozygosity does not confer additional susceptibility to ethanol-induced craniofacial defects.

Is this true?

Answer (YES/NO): NO